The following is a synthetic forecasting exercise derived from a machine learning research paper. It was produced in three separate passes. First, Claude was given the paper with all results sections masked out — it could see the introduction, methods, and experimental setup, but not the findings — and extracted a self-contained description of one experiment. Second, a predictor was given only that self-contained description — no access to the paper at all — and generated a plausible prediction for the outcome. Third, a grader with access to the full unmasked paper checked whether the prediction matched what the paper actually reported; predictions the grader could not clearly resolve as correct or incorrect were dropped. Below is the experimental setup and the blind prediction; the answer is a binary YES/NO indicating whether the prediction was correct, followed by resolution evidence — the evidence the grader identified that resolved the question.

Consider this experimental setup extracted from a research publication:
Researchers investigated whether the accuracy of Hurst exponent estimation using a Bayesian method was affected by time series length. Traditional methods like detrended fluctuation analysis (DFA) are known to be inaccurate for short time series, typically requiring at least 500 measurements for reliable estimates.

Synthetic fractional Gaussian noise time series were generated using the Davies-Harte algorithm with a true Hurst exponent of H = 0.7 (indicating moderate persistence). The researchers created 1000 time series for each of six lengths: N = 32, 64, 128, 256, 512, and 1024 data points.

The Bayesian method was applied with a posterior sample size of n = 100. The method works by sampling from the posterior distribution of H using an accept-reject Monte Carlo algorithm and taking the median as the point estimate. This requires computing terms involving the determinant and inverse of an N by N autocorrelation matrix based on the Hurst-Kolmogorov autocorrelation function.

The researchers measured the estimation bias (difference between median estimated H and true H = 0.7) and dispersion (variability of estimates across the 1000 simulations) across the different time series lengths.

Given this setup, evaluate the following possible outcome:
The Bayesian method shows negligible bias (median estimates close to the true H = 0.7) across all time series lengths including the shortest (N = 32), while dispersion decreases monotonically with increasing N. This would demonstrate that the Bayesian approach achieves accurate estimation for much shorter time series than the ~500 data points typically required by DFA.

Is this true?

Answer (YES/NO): NO